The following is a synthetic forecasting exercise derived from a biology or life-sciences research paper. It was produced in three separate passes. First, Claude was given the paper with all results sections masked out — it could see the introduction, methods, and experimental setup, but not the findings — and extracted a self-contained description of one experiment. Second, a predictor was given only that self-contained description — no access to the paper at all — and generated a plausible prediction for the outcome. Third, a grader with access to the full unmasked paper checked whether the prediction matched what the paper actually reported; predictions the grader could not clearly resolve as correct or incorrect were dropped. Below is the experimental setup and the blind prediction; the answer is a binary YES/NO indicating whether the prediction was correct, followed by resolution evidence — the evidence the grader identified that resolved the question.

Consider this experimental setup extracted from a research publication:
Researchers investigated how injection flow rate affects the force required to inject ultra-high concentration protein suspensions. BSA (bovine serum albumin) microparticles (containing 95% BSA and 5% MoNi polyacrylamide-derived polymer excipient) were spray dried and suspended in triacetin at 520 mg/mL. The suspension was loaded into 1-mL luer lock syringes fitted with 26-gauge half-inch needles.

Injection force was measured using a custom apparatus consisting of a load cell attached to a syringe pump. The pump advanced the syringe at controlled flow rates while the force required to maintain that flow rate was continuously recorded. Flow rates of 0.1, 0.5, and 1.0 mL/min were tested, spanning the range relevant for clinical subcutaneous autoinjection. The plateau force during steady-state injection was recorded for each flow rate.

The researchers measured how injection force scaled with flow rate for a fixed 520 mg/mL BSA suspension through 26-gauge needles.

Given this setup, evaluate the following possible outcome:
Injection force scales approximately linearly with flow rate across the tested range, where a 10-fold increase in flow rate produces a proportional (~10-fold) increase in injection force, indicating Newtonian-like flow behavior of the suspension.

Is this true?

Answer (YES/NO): NO